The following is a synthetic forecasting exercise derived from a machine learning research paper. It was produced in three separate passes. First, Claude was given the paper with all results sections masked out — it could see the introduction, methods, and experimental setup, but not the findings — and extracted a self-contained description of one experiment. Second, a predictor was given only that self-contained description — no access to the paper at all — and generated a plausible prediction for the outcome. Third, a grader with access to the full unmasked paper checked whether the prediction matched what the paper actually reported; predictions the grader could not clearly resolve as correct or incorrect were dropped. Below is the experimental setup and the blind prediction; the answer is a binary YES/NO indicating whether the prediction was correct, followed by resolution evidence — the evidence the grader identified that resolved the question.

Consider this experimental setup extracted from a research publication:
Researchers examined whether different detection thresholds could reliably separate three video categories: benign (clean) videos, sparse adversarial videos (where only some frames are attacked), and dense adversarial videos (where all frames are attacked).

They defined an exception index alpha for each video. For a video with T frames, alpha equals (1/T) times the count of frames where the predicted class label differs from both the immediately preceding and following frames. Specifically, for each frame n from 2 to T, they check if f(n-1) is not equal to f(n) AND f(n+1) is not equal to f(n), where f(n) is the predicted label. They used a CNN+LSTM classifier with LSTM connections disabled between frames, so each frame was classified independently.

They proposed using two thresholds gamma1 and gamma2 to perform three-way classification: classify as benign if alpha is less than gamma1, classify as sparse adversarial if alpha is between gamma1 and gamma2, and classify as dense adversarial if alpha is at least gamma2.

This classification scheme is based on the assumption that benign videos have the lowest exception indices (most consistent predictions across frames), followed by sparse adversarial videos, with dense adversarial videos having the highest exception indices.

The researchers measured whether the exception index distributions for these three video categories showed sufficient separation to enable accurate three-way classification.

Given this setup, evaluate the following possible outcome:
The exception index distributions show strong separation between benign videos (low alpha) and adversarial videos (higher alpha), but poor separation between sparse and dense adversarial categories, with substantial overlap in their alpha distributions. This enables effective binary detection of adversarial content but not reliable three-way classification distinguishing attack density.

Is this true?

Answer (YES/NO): NO